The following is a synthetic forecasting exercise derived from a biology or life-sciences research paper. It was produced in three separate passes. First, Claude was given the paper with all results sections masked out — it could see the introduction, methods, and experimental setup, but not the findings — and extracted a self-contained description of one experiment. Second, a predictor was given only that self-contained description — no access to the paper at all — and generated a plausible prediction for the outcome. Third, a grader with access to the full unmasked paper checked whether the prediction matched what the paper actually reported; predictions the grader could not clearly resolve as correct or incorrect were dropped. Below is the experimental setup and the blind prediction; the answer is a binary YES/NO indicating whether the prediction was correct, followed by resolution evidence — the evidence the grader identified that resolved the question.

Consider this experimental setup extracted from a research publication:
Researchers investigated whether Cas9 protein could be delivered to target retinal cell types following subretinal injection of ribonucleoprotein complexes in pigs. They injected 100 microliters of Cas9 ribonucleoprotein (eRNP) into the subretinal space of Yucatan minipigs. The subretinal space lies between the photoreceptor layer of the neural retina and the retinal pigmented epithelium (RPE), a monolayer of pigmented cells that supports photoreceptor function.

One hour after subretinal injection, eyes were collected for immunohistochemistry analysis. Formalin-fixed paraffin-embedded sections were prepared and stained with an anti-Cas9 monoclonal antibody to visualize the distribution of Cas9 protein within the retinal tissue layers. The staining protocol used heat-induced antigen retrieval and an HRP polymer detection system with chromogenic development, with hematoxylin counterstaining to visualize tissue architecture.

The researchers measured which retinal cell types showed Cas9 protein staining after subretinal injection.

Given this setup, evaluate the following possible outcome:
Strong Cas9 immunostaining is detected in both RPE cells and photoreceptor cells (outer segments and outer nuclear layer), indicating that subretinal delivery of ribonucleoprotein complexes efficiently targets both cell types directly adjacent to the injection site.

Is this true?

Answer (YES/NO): NO